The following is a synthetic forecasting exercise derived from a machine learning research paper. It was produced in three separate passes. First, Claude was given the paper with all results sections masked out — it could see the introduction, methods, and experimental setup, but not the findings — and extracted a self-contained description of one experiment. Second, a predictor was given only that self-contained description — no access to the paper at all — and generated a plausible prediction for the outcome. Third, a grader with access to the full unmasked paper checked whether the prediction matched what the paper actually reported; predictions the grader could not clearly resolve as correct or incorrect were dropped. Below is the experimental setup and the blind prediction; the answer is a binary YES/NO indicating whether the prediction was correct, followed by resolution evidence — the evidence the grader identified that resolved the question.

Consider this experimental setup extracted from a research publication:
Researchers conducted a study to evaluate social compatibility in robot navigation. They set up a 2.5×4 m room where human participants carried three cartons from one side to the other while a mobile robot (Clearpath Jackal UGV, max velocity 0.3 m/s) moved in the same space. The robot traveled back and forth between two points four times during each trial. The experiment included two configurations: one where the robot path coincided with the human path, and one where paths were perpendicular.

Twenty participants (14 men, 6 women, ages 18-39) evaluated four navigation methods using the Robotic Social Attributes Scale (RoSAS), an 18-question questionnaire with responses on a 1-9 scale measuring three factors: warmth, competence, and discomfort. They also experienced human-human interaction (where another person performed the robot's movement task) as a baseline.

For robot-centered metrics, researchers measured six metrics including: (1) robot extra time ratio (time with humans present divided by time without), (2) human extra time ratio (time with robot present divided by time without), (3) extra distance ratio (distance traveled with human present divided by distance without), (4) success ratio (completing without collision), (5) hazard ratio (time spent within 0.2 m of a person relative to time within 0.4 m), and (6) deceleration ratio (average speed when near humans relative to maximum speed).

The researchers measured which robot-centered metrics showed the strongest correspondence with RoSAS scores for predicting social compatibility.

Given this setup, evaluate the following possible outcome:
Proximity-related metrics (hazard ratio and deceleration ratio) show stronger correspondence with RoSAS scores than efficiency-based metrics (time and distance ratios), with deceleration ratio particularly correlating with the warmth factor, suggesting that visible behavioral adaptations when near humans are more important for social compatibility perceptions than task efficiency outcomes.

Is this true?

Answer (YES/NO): NO